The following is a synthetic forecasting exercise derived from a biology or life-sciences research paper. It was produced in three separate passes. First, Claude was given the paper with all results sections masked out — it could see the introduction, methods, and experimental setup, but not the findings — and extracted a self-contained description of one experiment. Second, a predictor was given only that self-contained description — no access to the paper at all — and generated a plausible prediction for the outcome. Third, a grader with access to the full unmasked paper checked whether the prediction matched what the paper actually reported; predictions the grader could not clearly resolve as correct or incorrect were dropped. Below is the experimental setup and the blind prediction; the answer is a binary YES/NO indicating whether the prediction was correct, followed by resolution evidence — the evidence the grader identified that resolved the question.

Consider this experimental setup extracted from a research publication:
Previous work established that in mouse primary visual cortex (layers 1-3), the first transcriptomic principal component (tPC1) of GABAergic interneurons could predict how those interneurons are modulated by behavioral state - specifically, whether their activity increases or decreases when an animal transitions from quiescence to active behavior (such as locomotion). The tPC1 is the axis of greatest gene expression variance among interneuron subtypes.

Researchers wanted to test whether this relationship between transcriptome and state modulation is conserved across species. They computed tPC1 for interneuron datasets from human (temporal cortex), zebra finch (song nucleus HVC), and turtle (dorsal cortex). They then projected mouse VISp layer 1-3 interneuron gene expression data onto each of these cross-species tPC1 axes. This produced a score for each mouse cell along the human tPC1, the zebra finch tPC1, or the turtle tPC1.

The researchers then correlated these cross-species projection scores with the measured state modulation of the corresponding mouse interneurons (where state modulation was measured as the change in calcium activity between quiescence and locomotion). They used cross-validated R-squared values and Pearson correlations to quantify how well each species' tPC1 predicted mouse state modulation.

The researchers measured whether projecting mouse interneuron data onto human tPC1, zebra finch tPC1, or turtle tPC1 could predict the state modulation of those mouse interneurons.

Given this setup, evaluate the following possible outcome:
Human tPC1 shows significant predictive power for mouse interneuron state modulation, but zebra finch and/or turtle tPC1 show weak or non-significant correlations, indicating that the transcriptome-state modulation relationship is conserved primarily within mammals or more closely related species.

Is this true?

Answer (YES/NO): YES